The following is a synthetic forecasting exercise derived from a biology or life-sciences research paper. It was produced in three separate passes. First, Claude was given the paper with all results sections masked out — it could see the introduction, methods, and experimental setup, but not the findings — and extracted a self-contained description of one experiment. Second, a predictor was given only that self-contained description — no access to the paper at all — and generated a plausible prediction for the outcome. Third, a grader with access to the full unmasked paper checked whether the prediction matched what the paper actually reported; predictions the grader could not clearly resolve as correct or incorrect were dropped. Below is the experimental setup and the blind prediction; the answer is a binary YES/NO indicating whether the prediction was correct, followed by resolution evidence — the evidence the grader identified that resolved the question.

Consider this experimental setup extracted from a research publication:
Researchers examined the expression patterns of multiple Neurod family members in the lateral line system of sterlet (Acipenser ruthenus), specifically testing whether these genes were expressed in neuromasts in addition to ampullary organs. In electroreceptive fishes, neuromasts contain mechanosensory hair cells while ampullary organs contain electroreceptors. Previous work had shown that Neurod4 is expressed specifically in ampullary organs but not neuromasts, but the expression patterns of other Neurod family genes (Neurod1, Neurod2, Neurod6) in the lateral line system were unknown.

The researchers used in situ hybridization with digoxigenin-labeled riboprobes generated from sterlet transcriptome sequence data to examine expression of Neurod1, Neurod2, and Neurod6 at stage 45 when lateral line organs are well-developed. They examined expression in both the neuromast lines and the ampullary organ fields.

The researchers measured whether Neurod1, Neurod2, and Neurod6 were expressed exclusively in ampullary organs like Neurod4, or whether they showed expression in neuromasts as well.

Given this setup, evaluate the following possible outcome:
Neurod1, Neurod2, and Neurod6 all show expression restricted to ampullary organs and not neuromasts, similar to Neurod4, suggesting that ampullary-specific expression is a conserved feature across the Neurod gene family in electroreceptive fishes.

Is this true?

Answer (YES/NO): NO